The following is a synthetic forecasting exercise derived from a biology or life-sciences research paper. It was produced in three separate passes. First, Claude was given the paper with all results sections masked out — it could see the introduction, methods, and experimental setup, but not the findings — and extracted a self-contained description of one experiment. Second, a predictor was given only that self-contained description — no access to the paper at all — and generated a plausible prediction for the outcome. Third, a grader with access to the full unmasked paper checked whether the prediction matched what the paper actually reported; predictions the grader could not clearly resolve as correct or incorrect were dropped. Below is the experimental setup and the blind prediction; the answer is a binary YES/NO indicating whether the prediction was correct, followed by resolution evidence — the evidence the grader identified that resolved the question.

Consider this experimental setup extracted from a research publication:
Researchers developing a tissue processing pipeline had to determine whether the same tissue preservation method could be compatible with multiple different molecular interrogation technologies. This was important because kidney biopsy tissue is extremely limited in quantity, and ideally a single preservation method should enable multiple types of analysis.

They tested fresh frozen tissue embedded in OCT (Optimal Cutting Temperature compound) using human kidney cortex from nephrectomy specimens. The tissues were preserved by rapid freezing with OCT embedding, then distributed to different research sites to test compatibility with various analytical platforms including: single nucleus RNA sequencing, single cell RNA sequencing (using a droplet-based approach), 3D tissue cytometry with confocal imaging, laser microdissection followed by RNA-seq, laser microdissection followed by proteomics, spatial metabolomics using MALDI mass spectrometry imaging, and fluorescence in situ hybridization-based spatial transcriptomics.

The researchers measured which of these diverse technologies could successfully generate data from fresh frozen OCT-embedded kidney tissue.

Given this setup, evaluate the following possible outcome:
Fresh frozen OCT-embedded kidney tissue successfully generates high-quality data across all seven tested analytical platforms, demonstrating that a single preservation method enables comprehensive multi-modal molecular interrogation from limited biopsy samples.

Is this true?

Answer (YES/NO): YES